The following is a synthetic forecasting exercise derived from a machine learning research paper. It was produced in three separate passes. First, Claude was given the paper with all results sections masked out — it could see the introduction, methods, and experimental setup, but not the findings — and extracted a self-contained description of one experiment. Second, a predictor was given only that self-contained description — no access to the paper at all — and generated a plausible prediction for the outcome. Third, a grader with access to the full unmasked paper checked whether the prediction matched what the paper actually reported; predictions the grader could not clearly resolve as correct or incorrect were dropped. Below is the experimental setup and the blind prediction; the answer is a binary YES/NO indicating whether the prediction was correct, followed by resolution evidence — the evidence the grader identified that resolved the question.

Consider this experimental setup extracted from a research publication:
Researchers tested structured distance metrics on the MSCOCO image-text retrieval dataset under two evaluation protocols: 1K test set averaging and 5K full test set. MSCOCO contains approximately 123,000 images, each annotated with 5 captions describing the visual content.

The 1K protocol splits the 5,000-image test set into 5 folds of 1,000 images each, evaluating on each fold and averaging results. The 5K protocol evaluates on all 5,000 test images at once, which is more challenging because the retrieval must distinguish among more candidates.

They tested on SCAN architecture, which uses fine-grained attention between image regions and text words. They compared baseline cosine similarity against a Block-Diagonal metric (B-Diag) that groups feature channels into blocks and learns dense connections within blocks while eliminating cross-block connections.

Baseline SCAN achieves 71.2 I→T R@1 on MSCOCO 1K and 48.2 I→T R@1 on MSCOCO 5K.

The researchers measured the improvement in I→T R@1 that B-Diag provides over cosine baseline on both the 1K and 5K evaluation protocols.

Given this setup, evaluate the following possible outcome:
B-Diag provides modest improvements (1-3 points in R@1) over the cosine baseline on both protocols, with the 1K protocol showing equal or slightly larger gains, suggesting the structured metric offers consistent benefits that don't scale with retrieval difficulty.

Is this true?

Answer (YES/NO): NO